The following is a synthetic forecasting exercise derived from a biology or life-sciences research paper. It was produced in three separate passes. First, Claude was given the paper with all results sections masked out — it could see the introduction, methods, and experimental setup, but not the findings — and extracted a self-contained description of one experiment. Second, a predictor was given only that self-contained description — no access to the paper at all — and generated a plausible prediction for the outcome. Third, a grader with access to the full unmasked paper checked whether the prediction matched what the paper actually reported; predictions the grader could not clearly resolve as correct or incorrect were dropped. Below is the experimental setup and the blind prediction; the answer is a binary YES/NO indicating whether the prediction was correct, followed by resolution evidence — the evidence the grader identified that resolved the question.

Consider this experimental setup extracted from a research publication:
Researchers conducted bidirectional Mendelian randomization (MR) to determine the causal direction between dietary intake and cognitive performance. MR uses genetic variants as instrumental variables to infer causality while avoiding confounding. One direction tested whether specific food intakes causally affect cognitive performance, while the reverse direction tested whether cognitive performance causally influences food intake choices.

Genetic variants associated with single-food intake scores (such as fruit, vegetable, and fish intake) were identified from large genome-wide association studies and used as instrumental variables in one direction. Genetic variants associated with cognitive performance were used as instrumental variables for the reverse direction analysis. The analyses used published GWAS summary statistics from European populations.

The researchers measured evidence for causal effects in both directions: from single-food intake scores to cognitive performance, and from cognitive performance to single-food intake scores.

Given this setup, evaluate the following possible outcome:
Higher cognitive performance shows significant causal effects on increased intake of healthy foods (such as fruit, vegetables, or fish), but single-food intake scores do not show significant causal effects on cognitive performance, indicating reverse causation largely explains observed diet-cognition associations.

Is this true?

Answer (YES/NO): NO